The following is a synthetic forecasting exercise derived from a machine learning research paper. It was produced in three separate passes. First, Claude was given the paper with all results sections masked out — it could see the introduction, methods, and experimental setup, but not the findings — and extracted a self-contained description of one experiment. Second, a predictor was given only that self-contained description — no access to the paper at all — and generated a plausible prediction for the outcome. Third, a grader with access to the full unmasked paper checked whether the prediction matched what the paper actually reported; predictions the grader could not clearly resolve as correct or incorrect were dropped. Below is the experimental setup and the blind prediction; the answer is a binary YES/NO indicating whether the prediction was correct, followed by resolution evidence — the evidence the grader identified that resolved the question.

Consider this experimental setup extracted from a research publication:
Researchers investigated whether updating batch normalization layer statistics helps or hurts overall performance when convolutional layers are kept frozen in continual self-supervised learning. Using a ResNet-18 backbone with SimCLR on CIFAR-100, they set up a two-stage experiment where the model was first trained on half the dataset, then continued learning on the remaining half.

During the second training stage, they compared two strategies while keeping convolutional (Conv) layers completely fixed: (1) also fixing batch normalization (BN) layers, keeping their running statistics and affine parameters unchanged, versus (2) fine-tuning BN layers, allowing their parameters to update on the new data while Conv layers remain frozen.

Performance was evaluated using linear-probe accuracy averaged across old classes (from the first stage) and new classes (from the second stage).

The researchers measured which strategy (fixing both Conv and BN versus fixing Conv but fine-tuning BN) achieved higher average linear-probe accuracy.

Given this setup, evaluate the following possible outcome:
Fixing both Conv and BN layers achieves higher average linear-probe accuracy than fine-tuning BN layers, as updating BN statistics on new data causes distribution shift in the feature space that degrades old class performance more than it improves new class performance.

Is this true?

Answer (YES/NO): YES